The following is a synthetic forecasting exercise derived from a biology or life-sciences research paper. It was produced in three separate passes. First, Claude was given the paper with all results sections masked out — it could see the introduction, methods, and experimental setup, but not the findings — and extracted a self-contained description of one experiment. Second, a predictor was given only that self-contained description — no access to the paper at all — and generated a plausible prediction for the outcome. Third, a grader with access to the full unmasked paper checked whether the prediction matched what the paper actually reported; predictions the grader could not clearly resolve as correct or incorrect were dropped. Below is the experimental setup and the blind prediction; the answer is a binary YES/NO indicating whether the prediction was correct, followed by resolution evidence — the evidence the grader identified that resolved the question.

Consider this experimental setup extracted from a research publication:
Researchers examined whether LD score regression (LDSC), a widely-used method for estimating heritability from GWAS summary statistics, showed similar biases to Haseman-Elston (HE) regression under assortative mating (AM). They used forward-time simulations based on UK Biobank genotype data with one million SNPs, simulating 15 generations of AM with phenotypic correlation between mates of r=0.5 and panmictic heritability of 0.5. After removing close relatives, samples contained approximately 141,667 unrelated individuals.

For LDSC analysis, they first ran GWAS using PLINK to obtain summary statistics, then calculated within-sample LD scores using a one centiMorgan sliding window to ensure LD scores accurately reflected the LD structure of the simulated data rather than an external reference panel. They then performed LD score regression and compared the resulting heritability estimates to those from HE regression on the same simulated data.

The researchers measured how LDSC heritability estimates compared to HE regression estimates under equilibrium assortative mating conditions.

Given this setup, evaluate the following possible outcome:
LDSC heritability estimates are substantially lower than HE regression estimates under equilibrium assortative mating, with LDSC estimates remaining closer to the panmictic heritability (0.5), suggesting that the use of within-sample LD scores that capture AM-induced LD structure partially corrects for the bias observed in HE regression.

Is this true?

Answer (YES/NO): NO